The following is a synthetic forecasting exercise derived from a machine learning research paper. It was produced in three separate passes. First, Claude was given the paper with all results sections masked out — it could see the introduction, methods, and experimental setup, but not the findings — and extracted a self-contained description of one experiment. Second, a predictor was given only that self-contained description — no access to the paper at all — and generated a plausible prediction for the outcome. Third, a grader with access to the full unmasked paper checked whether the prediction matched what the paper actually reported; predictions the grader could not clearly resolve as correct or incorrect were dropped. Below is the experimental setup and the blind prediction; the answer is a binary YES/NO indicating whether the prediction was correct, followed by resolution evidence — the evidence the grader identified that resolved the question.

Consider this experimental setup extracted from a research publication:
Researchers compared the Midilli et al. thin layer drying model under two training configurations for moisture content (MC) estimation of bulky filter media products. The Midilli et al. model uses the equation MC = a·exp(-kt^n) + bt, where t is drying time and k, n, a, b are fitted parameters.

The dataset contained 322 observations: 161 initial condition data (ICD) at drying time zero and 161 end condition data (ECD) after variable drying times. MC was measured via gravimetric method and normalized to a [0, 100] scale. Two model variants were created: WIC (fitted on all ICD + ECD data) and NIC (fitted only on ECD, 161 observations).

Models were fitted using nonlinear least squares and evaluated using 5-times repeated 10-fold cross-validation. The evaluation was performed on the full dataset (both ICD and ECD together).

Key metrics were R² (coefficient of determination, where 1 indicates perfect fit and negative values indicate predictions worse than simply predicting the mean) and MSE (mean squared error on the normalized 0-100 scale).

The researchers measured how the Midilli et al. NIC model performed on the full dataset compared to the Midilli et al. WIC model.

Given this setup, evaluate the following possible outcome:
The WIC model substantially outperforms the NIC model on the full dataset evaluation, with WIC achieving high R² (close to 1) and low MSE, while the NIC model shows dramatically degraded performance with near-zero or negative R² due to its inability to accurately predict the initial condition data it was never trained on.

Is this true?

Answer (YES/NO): YES